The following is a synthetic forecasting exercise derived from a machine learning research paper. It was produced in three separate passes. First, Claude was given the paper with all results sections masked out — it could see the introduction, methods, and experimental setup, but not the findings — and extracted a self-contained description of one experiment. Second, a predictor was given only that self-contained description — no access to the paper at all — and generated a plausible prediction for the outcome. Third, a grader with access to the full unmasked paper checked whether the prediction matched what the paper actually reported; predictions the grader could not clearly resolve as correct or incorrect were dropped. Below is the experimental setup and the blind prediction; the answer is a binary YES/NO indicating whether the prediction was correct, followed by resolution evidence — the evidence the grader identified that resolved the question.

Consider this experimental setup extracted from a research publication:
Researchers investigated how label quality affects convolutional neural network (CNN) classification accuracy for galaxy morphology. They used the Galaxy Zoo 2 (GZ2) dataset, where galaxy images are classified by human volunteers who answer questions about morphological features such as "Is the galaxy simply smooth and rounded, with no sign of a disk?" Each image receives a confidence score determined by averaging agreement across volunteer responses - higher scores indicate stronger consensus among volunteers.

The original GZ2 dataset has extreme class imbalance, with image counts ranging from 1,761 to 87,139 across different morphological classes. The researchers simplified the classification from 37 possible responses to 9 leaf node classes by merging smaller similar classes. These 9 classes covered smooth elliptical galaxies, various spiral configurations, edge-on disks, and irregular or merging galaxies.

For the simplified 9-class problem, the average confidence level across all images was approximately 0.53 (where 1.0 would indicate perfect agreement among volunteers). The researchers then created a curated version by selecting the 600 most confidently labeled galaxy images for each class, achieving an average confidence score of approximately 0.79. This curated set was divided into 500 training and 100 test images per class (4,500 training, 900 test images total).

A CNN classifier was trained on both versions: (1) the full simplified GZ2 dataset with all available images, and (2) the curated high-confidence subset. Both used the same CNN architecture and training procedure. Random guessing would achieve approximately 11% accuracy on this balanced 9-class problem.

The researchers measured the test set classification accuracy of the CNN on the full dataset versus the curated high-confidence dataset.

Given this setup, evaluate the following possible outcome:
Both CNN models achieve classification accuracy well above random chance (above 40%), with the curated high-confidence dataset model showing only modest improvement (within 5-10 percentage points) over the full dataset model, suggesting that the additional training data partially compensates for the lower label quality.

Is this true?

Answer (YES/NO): NO